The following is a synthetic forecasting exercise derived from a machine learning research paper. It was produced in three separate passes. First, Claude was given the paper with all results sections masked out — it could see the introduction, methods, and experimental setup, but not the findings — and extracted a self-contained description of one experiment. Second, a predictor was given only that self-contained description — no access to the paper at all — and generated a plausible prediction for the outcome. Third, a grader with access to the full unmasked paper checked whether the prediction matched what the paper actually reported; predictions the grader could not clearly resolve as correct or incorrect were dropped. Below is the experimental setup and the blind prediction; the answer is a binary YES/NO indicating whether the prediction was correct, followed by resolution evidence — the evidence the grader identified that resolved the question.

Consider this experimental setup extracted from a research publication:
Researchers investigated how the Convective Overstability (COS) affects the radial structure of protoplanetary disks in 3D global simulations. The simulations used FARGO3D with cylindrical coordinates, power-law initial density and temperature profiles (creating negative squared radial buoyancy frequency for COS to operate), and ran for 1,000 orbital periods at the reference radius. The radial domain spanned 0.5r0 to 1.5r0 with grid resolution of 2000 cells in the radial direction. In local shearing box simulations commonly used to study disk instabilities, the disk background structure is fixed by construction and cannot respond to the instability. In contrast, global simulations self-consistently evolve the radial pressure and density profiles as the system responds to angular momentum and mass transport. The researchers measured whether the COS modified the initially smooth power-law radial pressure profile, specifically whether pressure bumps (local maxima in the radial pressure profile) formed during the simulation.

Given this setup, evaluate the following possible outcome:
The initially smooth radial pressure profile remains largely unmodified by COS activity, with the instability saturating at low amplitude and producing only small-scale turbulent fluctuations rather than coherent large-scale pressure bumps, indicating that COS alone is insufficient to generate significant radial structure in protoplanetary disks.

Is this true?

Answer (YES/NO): NO